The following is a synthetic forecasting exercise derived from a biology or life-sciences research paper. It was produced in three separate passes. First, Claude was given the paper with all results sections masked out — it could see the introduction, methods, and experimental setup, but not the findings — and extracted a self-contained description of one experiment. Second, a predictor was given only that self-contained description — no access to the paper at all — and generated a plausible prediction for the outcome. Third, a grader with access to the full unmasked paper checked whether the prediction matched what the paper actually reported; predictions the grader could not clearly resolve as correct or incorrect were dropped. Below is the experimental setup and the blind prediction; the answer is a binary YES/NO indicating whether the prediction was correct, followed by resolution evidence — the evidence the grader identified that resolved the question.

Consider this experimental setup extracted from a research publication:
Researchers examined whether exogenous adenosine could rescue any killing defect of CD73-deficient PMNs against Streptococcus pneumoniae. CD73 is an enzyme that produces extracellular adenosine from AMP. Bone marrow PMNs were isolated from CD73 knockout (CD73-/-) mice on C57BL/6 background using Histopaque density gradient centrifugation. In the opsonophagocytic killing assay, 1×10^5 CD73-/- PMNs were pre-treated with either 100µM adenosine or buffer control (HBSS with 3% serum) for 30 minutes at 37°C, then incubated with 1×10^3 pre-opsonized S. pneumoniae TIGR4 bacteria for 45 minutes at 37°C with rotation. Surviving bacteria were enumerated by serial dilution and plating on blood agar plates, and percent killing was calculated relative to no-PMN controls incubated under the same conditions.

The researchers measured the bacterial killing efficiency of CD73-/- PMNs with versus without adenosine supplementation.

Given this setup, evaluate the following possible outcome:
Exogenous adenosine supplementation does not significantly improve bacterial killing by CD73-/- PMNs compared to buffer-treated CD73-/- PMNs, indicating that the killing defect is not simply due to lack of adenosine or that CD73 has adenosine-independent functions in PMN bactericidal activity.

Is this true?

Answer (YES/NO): NO